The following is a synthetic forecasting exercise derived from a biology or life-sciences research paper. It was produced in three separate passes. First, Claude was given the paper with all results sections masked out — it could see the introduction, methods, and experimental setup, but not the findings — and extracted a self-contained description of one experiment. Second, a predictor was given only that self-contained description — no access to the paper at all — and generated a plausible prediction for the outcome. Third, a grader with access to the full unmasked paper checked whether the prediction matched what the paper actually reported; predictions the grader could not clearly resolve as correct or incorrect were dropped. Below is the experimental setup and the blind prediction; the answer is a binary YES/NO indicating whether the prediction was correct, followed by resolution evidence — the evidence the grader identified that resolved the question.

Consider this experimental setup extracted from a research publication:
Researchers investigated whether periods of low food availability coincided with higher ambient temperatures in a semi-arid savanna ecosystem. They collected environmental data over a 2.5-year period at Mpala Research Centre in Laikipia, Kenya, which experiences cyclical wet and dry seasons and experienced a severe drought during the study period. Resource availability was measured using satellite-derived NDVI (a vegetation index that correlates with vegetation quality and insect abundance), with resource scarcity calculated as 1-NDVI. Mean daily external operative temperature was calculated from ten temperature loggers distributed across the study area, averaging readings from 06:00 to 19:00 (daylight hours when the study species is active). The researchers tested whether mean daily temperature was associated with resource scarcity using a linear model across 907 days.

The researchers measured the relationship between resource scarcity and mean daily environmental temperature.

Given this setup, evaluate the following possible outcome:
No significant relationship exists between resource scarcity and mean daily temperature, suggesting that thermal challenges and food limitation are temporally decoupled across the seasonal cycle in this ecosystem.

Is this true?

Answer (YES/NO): NO